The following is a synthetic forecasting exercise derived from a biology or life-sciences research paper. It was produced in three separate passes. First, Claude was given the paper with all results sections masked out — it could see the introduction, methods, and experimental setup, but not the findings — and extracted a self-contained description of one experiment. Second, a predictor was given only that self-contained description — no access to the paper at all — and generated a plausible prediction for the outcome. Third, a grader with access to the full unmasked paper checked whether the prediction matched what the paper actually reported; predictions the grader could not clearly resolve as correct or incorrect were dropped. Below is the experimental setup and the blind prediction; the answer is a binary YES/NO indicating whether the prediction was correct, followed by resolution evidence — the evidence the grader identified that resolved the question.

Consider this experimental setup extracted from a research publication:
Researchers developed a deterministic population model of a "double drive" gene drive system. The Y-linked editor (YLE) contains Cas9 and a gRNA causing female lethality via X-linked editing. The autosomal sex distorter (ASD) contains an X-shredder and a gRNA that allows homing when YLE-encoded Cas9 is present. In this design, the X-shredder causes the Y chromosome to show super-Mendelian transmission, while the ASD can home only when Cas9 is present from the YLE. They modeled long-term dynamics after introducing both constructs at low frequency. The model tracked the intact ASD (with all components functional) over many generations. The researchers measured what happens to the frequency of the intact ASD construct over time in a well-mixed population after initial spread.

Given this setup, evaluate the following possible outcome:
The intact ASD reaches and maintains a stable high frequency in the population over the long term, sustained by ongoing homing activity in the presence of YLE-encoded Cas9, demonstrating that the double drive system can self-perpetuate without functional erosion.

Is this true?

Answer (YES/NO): NO